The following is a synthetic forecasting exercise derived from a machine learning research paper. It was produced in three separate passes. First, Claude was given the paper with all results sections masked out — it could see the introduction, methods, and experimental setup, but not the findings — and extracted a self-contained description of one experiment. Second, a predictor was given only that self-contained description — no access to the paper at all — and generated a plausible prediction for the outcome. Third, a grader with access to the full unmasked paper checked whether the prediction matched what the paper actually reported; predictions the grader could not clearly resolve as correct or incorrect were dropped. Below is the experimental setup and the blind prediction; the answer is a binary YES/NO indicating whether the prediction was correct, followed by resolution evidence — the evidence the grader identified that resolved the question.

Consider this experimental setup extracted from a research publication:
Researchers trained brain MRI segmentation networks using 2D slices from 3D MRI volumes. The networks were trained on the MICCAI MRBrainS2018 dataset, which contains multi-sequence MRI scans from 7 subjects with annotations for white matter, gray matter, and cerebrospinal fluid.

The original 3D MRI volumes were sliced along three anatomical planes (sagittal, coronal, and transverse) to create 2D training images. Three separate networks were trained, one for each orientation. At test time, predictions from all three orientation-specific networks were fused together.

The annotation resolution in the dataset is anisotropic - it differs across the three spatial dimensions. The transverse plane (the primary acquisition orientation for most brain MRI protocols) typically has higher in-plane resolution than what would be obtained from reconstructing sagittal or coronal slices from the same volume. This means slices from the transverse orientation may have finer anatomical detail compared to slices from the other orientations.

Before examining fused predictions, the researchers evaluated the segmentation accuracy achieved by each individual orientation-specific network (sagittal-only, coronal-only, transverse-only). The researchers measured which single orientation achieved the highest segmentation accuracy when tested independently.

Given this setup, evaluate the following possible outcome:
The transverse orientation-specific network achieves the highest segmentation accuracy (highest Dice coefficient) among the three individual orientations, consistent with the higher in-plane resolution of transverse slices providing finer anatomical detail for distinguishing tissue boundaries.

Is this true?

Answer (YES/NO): YES